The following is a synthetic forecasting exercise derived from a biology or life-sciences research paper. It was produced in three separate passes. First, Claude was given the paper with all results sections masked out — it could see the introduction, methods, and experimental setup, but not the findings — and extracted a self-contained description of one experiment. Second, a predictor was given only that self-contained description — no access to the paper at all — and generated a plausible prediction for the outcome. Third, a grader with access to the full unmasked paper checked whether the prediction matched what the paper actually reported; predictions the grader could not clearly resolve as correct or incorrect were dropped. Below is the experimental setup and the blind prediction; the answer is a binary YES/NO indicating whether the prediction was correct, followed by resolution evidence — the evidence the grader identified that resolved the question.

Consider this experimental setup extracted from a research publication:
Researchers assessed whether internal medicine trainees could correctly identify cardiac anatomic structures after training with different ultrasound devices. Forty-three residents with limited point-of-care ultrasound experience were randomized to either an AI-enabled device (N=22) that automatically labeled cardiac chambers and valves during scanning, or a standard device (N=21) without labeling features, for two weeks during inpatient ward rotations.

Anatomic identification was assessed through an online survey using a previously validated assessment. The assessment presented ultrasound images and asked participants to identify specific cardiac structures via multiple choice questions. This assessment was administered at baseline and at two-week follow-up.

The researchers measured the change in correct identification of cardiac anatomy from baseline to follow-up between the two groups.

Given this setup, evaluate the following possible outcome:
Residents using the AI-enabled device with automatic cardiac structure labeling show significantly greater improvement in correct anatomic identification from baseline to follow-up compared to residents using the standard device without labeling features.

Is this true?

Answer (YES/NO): NO